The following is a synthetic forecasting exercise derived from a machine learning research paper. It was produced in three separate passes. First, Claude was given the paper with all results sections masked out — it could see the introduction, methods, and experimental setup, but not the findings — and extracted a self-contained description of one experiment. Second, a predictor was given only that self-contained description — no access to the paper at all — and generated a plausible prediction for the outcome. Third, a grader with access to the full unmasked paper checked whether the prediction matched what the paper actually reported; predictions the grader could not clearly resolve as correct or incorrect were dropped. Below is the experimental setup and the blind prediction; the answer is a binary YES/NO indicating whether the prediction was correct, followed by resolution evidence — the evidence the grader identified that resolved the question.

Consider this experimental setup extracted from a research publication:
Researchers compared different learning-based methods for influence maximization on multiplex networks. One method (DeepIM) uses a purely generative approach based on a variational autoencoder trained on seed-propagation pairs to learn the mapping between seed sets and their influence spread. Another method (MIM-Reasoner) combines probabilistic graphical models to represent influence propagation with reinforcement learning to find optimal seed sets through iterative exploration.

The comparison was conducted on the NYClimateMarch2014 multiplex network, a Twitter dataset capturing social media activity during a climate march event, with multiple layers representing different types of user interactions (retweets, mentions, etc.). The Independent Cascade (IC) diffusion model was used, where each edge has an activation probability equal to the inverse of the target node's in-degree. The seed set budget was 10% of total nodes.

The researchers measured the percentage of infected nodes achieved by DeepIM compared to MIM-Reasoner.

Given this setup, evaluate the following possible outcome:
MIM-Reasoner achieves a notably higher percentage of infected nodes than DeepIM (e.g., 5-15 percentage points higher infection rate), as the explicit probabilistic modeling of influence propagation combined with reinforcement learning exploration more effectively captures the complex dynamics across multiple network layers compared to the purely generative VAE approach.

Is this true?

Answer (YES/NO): NO